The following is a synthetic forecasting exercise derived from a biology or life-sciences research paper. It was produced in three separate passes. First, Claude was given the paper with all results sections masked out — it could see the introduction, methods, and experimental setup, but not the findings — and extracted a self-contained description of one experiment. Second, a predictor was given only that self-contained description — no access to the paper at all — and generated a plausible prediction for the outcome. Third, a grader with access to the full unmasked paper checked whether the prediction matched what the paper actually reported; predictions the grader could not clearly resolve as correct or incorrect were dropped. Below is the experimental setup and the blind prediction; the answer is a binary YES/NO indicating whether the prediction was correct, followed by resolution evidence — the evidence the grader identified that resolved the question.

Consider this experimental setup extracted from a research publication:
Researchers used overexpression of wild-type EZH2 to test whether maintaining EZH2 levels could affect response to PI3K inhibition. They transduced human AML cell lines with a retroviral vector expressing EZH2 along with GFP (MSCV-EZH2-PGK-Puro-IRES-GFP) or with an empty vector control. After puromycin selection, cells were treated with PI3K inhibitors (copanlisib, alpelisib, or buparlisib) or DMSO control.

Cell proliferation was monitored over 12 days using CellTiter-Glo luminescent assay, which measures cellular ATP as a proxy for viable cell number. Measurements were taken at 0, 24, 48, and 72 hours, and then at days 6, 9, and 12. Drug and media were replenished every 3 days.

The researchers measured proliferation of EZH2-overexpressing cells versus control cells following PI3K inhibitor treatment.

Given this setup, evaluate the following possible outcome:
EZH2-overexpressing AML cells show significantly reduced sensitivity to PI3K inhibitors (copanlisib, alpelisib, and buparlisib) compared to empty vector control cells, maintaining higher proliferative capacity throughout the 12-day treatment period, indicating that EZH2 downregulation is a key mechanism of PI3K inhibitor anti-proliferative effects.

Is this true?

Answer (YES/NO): NO